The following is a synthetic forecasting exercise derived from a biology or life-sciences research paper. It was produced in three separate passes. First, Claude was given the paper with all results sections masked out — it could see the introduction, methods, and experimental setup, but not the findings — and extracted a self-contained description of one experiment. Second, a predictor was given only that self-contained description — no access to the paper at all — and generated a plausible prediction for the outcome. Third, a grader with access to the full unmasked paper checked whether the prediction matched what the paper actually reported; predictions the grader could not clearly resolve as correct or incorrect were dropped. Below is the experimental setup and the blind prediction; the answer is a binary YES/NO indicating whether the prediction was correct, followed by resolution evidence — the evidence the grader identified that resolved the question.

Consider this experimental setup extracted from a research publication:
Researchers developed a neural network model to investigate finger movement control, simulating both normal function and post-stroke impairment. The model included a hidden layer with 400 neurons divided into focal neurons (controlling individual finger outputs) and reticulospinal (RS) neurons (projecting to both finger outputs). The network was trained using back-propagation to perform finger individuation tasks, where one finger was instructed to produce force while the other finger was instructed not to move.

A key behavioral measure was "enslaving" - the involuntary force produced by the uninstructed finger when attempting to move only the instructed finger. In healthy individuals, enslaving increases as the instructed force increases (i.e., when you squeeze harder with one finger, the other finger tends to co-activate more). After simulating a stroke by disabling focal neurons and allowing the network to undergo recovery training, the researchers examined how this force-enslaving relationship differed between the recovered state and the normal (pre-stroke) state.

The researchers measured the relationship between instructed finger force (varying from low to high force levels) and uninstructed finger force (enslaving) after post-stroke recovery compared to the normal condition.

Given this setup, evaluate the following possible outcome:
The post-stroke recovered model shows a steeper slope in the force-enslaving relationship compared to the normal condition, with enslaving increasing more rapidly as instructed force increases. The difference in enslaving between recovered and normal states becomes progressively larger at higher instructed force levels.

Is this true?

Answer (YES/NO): YES